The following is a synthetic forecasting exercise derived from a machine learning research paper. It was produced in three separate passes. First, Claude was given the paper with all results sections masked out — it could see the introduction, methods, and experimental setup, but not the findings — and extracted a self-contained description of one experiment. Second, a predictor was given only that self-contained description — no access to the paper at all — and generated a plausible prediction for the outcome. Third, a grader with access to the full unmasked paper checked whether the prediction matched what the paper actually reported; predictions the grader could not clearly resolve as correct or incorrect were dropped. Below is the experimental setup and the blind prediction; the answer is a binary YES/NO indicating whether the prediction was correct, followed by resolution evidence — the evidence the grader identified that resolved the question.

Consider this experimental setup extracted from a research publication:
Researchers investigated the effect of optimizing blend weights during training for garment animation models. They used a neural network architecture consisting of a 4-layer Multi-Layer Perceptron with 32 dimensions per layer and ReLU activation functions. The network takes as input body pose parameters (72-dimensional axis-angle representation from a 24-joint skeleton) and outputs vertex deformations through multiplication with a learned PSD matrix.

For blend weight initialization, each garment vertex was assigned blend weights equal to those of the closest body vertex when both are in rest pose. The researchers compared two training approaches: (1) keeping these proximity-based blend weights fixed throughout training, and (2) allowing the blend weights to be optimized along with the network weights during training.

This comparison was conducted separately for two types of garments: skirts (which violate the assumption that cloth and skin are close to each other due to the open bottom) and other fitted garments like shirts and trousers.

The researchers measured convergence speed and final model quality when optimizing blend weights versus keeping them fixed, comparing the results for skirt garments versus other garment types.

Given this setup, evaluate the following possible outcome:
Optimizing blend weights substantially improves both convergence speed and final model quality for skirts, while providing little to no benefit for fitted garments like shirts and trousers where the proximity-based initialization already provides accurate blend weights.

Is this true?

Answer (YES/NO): NO